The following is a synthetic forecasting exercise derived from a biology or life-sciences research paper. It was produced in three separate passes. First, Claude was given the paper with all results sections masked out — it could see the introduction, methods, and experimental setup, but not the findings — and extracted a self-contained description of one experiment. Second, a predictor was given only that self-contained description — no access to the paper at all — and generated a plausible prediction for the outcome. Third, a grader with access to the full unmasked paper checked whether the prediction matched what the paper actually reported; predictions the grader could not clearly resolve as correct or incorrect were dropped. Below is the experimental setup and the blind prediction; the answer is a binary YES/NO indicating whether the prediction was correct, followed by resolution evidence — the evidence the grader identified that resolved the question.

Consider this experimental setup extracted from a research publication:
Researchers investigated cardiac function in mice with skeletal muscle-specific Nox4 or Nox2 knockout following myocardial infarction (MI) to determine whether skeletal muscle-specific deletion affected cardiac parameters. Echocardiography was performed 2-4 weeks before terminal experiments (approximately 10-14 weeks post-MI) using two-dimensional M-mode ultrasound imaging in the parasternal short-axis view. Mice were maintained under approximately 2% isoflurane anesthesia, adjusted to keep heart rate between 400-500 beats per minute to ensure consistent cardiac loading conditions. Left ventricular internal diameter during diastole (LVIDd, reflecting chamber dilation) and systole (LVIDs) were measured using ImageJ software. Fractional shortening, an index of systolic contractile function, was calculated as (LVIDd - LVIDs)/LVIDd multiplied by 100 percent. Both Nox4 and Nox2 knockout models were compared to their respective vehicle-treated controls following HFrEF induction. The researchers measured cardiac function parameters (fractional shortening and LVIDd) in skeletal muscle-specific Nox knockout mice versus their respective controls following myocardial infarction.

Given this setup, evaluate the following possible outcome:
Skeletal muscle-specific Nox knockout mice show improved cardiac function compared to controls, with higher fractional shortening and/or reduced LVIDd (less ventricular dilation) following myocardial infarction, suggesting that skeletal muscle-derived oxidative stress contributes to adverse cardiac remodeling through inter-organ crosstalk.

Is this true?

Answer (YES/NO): NO